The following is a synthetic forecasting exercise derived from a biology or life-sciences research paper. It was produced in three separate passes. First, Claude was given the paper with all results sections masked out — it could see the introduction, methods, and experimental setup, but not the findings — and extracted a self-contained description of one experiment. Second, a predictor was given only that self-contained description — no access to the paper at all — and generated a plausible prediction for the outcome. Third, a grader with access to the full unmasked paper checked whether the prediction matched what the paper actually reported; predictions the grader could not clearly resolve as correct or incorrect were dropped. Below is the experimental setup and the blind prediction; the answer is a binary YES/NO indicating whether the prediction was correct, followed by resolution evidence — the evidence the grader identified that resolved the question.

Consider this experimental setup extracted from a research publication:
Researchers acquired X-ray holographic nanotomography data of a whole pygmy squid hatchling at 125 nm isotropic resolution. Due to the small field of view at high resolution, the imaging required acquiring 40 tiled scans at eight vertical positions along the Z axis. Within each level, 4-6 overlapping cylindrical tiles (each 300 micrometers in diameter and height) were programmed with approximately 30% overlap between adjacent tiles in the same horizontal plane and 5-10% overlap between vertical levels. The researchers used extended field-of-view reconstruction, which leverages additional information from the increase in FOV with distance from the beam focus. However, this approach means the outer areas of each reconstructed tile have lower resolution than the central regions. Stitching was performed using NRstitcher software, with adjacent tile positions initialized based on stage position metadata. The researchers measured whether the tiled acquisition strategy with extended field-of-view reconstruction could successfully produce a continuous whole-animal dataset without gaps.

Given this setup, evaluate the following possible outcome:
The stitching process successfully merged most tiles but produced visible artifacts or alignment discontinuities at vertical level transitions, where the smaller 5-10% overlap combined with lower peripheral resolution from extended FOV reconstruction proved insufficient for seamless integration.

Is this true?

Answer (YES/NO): NO